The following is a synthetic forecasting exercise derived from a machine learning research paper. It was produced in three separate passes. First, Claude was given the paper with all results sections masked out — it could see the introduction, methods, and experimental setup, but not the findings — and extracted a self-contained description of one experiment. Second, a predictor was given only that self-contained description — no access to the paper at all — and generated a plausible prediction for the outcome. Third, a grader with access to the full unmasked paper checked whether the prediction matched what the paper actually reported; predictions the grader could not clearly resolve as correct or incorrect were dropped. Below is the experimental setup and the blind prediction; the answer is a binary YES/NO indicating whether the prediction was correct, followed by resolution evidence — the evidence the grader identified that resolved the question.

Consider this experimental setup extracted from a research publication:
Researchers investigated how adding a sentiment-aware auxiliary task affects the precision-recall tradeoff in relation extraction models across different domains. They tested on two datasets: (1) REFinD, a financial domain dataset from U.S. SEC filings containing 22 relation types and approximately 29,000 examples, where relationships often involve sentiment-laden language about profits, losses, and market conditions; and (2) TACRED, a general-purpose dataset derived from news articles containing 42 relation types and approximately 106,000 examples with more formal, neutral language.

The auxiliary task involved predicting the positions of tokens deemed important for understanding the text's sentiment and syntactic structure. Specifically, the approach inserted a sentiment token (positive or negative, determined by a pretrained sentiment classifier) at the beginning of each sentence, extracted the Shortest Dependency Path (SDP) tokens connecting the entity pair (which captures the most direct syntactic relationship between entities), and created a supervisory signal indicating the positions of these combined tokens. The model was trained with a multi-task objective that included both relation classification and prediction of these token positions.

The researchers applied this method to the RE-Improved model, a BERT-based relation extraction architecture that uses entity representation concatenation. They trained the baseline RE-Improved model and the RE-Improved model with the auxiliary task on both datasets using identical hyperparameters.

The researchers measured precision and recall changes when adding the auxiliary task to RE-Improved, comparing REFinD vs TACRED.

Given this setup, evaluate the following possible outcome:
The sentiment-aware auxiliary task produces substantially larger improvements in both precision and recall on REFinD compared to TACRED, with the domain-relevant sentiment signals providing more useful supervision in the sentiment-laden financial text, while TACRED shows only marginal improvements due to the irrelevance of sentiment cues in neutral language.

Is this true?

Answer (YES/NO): NO